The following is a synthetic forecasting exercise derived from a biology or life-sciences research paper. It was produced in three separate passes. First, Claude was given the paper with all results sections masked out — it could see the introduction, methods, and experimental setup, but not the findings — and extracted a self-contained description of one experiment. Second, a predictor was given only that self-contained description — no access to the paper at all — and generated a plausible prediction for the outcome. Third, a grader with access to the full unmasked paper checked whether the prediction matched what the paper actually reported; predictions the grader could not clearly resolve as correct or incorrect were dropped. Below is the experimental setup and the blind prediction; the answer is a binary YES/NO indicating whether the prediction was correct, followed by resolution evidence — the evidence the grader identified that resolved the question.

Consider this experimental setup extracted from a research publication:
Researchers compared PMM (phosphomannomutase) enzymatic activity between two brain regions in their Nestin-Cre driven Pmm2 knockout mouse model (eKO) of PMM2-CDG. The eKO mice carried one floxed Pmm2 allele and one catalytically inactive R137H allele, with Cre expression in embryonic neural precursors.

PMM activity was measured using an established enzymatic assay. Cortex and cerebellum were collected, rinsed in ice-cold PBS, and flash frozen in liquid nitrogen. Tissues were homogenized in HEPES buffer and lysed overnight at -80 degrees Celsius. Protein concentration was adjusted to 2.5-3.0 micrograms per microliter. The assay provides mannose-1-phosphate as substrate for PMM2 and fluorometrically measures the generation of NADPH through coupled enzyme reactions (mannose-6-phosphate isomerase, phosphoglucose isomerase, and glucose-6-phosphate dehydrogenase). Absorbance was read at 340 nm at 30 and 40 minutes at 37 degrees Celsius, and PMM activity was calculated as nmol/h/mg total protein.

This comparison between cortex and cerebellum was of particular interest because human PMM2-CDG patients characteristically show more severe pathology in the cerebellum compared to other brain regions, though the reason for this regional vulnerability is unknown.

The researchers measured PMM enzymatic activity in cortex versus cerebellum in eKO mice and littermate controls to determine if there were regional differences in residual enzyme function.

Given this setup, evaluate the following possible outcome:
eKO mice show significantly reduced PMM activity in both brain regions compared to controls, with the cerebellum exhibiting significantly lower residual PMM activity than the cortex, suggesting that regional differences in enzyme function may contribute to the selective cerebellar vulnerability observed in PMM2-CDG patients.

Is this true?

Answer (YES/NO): NO